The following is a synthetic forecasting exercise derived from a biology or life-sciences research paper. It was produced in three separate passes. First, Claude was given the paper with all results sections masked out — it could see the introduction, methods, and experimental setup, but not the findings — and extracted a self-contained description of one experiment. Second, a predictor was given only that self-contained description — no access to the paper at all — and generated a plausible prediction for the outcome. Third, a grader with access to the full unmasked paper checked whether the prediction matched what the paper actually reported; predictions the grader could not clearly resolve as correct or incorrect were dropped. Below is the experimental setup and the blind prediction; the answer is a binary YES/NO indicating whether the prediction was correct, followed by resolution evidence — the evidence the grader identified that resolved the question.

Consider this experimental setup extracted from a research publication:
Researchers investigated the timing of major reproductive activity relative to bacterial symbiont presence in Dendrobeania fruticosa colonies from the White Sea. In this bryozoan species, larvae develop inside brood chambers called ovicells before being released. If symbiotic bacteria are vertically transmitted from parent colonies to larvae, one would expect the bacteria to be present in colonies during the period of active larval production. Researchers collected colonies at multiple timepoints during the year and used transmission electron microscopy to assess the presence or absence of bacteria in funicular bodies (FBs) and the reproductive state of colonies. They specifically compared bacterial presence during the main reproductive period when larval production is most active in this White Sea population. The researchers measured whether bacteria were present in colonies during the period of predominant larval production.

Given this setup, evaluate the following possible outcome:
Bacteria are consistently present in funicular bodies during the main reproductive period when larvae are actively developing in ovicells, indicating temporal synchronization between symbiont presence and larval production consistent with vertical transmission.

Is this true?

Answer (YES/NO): NO